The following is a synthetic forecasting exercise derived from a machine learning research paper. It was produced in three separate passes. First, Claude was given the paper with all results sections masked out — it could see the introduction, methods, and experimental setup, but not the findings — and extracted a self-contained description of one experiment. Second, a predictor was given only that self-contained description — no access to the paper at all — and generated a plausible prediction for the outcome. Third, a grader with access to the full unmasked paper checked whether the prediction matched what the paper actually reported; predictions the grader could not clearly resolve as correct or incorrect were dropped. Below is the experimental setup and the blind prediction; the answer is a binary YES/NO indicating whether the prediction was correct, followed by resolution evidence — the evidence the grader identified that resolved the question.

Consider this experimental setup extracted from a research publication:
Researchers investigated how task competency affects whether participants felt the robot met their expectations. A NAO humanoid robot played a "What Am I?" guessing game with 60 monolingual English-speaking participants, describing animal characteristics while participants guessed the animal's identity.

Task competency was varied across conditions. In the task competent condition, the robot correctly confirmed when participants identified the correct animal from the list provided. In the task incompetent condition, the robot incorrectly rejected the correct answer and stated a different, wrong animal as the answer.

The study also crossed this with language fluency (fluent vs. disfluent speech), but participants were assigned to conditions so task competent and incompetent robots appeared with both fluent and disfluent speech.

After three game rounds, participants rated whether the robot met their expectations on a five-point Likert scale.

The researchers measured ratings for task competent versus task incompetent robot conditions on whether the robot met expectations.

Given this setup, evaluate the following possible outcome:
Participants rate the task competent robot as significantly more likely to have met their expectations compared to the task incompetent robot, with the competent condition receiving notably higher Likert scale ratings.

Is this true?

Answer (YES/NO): YES